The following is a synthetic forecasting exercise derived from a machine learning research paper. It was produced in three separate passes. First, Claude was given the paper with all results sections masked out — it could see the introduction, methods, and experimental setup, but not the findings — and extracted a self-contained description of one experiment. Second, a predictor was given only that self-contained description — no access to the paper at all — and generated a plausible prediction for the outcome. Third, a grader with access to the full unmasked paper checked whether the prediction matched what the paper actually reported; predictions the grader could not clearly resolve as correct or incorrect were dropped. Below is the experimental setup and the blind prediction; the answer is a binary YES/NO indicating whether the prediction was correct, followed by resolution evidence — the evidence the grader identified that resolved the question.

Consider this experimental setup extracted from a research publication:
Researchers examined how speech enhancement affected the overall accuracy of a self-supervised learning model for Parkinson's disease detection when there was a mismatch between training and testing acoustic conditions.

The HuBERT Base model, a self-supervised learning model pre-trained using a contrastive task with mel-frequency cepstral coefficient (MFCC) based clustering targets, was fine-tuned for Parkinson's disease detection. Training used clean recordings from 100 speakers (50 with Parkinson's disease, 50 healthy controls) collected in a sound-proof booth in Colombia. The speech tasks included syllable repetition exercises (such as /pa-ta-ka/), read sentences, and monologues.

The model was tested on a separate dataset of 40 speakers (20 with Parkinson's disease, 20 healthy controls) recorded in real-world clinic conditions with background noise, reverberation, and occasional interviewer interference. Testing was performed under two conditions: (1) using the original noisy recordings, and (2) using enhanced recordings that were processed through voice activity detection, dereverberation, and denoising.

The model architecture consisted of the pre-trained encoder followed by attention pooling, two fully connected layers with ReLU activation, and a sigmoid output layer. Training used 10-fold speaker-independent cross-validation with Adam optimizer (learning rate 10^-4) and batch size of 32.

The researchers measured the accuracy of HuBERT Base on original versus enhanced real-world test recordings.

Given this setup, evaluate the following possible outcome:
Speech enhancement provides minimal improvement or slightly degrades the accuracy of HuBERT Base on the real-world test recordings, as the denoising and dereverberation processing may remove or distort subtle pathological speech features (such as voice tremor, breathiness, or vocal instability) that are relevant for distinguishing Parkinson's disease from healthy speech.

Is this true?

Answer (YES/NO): NO